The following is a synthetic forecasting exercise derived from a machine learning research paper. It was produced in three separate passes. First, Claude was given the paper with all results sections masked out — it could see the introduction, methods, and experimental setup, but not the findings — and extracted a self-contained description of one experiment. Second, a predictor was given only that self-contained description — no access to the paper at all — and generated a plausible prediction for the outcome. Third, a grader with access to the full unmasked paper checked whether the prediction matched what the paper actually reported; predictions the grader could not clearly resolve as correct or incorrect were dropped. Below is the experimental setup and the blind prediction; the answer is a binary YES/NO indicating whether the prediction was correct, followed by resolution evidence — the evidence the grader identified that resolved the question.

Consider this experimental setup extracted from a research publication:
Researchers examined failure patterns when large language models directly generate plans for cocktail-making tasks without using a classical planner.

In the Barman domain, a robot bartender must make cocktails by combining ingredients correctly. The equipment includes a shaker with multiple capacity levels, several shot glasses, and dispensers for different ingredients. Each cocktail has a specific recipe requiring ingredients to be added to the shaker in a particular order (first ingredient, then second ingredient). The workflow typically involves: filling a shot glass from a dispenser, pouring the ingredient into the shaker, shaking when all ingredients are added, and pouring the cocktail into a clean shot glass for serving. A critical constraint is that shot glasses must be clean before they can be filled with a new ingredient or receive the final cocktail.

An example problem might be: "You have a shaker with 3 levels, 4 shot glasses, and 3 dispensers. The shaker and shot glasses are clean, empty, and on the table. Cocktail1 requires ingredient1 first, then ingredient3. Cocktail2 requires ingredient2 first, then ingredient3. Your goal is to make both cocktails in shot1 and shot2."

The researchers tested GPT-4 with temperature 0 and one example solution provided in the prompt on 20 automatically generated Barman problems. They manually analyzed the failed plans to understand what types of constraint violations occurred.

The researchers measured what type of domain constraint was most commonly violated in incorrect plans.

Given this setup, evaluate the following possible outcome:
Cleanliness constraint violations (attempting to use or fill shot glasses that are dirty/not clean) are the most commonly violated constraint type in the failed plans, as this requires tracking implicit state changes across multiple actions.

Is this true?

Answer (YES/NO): YES